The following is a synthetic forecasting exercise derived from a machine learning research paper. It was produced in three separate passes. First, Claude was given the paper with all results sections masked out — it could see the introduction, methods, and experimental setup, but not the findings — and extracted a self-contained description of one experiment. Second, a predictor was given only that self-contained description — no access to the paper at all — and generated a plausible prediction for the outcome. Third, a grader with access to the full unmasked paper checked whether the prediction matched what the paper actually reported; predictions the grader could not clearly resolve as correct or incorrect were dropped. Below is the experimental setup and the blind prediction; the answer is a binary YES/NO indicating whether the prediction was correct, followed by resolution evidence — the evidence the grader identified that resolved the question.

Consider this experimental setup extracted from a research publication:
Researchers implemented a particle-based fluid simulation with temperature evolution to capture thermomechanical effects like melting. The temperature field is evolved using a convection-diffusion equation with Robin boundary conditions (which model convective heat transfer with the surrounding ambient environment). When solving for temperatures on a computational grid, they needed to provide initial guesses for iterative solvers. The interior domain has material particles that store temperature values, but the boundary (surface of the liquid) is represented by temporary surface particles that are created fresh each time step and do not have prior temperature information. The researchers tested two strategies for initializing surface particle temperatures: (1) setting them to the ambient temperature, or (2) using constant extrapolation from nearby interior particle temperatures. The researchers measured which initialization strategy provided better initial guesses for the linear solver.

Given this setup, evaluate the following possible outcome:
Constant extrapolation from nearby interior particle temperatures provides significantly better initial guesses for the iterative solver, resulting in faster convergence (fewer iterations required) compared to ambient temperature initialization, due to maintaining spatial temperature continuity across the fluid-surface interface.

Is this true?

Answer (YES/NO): NO